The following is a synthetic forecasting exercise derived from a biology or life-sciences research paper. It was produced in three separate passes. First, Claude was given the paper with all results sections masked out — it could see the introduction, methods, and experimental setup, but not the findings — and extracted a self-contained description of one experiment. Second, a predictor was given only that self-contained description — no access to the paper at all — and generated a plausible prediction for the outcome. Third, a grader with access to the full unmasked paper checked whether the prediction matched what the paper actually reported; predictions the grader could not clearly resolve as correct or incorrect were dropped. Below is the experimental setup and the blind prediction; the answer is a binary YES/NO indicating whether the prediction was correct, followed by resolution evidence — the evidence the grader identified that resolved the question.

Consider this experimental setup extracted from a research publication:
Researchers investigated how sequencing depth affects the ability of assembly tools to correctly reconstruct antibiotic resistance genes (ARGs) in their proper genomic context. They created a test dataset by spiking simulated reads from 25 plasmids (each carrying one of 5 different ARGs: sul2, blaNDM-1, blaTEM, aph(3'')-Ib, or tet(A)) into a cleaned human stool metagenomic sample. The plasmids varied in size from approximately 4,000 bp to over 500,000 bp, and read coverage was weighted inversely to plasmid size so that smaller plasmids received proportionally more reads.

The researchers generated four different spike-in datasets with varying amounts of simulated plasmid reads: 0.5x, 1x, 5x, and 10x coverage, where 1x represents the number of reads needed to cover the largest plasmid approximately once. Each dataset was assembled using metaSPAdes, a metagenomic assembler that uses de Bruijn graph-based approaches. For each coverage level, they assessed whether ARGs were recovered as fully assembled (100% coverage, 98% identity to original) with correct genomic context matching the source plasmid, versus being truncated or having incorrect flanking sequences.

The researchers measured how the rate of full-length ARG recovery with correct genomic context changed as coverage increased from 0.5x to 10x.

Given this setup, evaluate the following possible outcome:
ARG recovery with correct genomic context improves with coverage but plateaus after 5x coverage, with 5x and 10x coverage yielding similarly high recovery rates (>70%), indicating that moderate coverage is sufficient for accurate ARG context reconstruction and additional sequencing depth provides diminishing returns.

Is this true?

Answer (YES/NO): NO